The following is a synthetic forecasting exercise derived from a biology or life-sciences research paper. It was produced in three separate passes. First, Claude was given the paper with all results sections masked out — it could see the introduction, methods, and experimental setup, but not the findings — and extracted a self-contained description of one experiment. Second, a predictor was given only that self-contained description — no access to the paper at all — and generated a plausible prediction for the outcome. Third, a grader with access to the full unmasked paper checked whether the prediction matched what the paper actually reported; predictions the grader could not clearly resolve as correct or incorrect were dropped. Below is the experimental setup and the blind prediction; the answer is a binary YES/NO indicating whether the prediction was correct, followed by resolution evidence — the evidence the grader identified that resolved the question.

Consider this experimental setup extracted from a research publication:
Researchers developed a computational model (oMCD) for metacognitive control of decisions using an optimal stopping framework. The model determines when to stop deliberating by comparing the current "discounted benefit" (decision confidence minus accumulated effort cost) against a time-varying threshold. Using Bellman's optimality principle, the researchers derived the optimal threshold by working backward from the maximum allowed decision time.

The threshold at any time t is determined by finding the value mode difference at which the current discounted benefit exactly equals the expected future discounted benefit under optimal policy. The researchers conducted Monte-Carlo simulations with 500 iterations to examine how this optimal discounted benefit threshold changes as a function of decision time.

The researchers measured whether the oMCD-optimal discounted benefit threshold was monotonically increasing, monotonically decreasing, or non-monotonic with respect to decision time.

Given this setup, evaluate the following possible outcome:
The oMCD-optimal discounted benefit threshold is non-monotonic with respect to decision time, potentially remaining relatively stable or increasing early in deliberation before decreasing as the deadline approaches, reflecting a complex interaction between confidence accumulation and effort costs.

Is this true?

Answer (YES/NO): NO